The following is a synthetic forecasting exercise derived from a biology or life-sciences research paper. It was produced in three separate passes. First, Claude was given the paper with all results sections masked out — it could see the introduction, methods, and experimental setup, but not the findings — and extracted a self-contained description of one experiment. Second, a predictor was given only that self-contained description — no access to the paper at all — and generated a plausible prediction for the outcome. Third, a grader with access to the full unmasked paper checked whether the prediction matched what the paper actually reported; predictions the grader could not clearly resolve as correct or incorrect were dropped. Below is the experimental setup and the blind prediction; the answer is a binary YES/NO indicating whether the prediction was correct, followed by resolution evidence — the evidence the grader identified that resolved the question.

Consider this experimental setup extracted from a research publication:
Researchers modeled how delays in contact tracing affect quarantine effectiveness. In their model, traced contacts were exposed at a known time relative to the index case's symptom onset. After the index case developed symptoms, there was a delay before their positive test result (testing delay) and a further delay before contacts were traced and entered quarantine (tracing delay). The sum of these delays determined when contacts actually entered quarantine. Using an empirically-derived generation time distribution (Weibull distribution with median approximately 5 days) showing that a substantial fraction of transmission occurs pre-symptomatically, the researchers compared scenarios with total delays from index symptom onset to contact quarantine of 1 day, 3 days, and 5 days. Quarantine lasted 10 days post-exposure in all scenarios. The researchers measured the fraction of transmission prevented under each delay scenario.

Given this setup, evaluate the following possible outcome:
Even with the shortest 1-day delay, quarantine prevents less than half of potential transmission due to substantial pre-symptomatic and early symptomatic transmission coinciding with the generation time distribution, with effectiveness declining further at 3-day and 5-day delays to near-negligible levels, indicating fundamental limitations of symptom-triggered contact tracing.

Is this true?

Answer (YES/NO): NO